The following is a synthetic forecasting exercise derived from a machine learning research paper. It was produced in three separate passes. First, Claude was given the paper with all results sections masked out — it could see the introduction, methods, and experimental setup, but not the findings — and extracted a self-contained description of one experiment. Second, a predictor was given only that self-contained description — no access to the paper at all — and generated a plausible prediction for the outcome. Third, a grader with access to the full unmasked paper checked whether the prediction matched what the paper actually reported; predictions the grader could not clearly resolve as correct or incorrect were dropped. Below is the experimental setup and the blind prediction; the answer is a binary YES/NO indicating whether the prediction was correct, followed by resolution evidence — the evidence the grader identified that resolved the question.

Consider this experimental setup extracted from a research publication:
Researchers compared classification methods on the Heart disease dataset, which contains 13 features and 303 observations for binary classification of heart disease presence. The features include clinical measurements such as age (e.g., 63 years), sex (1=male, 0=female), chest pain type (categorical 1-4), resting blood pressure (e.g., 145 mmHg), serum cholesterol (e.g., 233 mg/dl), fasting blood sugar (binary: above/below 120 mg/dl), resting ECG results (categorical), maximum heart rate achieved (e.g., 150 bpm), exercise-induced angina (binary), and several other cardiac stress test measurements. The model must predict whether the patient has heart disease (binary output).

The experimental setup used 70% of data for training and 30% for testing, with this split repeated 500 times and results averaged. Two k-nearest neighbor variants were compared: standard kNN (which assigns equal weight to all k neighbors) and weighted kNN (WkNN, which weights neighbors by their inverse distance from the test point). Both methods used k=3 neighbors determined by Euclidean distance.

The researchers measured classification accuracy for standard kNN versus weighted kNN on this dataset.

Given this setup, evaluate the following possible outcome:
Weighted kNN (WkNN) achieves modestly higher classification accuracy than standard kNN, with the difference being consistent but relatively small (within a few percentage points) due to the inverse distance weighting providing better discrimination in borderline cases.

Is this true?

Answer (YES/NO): NO